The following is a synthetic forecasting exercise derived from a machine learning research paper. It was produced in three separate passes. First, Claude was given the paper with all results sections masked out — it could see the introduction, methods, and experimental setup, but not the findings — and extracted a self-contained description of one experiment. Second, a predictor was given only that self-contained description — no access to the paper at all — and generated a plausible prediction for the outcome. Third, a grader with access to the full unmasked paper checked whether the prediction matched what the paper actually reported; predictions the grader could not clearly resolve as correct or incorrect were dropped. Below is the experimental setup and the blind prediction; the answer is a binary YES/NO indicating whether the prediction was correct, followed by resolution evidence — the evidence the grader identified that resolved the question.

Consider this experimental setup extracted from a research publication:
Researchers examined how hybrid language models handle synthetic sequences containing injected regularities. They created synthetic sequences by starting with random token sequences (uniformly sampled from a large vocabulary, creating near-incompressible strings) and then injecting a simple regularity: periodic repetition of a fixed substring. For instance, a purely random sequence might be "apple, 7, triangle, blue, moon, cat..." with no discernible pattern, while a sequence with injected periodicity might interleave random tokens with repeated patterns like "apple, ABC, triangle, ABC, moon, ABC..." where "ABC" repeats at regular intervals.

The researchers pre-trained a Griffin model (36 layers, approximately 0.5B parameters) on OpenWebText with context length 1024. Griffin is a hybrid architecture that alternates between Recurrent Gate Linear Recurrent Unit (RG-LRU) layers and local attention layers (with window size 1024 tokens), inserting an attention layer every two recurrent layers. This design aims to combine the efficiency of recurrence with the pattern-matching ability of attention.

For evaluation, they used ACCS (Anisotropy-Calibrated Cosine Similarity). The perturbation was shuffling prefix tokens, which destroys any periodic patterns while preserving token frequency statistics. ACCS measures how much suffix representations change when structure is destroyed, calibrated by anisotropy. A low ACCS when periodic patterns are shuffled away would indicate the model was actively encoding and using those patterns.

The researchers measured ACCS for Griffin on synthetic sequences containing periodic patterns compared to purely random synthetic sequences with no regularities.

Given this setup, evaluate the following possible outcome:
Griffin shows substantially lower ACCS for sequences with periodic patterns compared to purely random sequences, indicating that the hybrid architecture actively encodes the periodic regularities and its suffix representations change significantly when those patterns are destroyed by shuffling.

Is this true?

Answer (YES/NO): YES